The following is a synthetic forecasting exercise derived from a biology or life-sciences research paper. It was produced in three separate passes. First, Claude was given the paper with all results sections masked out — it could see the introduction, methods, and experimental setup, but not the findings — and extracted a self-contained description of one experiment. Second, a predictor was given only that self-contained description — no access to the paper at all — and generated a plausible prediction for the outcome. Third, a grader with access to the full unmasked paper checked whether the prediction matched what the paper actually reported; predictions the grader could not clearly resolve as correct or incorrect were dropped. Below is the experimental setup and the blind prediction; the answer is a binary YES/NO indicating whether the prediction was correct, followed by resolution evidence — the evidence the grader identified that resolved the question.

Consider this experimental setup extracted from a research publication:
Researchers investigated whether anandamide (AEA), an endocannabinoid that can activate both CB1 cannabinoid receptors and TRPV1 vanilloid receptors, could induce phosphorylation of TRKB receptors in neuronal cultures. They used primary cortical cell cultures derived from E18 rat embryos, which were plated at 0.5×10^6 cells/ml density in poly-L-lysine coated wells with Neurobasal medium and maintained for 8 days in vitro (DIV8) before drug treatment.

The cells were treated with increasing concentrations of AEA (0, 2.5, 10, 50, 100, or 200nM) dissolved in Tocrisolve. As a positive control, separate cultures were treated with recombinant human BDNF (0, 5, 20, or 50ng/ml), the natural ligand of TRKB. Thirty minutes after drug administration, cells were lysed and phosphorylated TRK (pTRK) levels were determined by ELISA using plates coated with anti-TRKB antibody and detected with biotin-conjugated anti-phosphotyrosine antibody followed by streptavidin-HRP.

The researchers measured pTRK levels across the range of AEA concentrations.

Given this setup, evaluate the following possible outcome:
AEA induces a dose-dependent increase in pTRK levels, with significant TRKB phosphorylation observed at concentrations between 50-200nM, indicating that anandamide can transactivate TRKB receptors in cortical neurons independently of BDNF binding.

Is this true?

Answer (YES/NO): NO